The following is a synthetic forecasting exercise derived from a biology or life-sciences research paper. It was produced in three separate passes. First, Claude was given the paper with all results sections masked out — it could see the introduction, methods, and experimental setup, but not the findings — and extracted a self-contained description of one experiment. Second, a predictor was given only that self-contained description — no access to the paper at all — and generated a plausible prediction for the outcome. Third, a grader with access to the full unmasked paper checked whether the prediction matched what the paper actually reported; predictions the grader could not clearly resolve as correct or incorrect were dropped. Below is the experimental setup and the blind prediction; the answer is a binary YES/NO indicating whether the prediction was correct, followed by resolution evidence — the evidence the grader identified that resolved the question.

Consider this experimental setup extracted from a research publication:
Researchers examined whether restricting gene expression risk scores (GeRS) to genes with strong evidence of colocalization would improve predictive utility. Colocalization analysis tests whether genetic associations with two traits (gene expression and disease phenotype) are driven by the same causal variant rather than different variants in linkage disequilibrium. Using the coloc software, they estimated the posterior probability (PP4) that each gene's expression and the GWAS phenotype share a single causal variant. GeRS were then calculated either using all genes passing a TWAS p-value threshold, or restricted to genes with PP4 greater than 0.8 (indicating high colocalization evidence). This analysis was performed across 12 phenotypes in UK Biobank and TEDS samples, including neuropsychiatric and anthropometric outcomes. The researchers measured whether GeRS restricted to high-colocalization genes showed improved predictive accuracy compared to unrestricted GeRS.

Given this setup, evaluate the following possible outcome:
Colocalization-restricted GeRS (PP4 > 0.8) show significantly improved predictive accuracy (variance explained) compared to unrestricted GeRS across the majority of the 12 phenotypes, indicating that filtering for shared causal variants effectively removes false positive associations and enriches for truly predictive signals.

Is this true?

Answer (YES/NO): NO